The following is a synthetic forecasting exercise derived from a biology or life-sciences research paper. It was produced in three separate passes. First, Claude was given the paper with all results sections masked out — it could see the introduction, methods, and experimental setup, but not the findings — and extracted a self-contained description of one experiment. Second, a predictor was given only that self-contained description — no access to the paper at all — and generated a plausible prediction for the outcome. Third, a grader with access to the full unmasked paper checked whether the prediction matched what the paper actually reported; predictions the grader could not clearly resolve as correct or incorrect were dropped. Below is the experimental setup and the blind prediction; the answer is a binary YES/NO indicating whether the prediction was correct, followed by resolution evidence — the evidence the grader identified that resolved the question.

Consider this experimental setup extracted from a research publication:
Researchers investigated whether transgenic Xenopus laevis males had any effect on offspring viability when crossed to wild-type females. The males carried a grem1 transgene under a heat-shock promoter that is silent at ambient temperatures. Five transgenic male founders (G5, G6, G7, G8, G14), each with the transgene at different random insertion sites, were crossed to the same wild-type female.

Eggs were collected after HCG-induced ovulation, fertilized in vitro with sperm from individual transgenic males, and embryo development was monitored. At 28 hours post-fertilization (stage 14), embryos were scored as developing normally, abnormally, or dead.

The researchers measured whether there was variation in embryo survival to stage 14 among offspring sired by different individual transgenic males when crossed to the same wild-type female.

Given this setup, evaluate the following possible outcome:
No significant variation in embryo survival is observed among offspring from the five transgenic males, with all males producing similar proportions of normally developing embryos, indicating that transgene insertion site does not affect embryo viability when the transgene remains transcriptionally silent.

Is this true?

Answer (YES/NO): YES